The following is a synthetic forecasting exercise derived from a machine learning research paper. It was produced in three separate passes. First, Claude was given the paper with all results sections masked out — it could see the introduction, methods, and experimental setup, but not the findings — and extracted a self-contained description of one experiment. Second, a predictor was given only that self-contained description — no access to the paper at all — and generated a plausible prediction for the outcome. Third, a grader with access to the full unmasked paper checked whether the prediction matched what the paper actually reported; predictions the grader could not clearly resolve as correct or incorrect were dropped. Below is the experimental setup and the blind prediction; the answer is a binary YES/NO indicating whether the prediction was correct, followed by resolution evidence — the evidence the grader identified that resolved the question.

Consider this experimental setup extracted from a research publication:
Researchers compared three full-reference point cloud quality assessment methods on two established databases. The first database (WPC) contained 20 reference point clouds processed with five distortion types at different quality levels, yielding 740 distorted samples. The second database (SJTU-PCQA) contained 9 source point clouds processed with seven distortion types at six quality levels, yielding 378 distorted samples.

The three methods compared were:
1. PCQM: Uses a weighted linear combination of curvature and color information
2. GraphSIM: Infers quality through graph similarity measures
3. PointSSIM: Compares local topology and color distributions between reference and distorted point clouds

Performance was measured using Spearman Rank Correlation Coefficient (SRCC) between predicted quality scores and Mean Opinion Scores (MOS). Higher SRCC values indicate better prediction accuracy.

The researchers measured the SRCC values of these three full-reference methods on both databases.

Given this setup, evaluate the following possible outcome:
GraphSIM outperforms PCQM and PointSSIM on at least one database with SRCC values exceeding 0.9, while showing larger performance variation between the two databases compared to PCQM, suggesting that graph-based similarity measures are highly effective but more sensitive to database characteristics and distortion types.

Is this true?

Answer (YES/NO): NO